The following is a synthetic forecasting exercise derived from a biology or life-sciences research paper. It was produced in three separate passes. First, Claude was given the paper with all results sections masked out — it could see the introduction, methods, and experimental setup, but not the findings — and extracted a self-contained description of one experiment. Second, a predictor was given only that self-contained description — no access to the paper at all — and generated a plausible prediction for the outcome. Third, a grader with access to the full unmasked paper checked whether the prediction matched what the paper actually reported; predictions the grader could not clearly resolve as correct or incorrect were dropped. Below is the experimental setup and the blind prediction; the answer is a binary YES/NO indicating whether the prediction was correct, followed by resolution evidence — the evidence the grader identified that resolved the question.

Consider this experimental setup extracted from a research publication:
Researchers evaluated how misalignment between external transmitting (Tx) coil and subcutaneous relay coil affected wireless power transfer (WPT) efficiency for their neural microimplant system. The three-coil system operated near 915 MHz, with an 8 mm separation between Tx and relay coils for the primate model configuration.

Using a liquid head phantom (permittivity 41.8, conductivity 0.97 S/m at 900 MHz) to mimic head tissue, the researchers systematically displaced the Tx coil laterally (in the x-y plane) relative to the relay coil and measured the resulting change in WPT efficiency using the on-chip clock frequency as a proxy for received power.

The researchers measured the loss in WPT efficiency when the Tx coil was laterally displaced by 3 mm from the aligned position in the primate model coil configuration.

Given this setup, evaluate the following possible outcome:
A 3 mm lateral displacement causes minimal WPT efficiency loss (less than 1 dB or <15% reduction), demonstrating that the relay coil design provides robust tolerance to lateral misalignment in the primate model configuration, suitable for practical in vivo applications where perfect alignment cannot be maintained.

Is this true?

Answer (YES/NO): NO